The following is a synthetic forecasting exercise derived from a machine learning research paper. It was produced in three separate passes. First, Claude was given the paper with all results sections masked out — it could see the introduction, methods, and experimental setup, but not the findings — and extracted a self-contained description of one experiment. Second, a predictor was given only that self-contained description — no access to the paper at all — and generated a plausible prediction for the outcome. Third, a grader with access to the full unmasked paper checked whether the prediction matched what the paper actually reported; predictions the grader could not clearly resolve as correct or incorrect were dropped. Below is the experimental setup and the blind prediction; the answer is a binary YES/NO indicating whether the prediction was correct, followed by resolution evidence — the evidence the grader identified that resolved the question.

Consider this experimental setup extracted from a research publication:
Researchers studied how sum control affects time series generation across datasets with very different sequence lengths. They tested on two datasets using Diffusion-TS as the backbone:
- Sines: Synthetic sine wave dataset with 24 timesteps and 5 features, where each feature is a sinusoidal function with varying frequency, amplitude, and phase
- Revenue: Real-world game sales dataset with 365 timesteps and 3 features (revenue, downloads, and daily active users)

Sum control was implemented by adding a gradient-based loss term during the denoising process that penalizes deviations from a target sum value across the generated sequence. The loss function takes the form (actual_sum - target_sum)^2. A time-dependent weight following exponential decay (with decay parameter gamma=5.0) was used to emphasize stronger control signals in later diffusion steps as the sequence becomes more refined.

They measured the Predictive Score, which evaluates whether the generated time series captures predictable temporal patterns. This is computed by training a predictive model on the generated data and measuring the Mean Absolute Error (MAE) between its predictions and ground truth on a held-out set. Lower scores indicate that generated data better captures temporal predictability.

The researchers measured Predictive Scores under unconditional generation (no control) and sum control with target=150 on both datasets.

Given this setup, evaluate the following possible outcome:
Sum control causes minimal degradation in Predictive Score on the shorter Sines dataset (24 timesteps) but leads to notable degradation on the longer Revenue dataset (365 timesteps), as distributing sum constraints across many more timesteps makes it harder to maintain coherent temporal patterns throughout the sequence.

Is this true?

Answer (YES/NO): YES